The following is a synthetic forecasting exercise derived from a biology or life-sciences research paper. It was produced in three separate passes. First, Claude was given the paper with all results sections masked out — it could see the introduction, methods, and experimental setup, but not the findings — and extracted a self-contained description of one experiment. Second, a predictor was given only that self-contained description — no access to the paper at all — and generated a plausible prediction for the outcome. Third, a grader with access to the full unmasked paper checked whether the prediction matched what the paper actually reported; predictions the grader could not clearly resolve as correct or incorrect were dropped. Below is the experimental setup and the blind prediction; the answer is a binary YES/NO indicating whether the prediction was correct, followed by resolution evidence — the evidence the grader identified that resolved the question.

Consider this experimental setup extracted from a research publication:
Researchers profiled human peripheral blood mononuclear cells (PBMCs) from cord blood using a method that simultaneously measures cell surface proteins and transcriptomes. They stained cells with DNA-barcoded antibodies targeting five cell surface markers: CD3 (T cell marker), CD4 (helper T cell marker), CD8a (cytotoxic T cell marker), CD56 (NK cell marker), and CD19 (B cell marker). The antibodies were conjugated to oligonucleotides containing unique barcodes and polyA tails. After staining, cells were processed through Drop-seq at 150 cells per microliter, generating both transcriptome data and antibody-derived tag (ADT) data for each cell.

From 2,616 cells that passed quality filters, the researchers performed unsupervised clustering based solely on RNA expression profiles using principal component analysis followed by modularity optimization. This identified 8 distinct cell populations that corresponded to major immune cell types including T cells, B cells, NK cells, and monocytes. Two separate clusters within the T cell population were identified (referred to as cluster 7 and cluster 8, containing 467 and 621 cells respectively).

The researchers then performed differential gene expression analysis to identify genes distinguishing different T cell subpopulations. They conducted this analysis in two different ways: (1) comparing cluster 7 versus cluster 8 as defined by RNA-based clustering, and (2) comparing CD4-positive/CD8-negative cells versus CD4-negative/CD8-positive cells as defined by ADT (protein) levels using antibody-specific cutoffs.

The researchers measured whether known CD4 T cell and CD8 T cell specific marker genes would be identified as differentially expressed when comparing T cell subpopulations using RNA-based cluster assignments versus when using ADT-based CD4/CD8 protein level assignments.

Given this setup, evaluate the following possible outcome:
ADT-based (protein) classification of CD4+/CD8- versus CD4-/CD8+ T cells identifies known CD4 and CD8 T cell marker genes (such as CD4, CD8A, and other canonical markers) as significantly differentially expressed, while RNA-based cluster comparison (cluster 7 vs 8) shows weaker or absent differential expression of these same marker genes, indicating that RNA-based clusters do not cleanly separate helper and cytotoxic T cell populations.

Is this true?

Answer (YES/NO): YES